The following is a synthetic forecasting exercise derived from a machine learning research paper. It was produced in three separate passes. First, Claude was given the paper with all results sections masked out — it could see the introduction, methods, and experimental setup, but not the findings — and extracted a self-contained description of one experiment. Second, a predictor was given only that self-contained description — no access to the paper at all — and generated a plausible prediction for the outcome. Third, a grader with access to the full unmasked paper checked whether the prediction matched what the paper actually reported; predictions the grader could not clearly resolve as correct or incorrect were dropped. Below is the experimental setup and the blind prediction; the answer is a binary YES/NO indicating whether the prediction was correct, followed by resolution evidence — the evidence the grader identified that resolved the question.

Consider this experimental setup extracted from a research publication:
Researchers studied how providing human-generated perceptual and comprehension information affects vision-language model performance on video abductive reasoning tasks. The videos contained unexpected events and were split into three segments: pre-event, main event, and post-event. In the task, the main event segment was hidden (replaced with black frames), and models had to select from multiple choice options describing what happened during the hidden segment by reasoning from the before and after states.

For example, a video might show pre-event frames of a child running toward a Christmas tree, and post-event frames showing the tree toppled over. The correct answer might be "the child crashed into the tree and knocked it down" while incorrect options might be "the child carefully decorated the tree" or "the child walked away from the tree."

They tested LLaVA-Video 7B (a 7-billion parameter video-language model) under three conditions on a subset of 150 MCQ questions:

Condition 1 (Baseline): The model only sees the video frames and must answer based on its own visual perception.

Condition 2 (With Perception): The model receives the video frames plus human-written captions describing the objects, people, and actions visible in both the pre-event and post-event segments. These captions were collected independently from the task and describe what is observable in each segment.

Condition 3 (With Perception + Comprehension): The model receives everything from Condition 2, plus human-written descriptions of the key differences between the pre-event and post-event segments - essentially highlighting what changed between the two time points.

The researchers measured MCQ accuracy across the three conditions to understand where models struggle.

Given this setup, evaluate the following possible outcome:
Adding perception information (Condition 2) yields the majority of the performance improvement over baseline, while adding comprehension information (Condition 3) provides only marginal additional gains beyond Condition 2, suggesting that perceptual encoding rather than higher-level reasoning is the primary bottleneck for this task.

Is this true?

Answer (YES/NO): NO